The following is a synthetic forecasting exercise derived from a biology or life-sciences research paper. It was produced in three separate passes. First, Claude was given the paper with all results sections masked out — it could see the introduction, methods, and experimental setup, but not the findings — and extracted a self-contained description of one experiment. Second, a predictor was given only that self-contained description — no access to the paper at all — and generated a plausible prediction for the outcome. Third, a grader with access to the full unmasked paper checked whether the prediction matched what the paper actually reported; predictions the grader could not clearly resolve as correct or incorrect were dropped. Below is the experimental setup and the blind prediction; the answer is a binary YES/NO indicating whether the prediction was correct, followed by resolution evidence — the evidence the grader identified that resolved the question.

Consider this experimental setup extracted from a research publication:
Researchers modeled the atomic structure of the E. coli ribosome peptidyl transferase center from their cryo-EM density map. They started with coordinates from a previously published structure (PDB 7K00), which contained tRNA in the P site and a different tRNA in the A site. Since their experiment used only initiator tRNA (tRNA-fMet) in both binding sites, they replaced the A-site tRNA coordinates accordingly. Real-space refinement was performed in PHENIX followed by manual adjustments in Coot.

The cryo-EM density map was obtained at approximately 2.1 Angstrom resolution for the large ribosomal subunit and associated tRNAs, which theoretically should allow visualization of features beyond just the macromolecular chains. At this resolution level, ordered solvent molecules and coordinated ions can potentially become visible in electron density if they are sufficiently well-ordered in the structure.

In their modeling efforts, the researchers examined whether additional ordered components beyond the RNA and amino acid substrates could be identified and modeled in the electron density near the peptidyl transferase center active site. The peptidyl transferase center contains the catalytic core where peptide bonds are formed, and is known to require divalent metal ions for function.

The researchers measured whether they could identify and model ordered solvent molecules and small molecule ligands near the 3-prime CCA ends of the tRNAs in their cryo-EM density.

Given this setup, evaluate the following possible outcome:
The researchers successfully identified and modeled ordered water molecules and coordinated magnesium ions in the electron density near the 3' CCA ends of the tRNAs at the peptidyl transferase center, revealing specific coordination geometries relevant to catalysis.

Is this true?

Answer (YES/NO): YES